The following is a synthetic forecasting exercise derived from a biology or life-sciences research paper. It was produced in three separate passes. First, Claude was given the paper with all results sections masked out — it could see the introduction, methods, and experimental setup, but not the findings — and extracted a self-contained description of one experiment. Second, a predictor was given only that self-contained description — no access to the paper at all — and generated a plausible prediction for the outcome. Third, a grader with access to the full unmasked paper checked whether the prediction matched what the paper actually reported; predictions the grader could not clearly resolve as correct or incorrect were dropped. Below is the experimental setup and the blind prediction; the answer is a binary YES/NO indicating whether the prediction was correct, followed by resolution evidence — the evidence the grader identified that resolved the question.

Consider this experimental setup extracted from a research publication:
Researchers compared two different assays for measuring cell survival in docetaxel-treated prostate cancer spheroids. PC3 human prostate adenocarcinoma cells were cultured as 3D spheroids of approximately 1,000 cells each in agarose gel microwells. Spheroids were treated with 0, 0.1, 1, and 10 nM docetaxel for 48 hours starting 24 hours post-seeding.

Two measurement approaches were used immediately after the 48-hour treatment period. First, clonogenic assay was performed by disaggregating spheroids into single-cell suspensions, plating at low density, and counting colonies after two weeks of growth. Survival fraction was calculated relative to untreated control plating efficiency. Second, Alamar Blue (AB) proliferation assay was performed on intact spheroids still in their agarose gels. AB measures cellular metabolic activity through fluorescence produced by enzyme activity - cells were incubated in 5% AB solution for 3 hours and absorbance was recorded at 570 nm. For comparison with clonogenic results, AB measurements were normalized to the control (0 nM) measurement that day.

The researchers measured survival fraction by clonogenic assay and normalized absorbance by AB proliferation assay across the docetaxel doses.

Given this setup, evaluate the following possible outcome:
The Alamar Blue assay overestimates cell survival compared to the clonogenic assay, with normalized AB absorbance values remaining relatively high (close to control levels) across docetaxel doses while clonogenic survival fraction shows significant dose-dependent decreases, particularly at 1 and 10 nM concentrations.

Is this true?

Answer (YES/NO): YES